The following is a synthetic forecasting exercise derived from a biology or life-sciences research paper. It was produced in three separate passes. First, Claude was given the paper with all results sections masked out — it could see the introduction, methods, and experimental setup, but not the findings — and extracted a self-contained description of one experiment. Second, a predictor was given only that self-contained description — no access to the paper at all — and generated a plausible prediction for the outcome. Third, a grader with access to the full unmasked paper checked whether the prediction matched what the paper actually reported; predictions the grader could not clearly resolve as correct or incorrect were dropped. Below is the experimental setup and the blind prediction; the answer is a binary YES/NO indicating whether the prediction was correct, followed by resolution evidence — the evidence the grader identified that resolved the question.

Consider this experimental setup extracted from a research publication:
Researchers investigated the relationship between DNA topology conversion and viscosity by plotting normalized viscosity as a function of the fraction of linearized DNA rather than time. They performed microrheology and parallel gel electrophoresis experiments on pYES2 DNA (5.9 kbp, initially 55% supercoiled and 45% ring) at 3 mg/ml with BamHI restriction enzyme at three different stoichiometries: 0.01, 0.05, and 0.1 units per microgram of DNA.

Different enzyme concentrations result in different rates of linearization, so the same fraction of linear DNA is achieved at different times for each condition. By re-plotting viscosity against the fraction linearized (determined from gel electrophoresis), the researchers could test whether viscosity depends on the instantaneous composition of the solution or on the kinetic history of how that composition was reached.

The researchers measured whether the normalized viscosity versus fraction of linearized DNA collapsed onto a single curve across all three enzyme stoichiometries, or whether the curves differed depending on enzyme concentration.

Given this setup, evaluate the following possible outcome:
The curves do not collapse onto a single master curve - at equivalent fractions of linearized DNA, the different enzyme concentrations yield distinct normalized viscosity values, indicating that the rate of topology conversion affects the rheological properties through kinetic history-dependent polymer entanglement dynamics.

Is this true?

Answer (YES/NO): NO